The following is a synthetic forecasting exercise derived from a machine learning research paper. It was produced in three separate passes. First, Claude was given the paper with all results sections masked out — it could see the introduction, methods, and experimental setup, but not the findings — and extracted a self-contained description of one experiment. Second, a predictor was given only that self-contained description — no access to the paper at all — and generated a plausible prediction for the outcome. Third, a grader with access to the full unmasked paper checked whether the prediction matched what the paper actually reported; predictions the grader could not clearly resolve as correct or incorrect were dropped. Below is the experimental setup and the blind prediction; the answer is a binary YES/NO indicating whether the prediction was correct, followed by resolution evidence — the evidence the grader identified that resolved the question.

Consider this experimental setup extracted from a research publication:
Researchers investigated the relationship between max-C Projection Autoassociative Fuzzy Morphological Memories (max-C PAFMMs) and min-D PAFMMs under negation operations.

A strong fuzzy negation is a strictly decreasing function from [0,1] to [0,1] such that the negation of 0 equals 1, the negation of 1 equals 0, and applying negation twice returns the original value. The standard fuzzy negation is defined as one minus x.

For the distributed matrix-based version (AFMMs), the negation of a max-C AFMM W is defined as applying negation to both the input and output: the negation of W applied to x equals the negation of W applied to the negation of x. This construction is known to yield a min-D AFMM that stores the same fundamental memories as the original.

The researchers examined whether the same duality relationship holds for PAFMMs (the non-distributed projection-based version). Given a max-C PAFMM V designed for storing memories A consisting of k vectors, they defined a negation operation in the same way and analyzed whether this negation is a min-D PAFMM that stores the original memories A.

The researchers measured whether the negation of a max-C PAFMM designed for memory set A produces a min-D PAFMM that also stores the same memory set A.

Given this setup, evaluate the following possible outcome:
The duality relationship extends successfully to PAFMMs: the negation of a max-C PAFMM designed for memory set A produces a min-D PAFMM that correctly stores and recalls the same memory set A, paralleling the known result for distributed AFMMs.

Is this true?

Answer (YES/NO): NO